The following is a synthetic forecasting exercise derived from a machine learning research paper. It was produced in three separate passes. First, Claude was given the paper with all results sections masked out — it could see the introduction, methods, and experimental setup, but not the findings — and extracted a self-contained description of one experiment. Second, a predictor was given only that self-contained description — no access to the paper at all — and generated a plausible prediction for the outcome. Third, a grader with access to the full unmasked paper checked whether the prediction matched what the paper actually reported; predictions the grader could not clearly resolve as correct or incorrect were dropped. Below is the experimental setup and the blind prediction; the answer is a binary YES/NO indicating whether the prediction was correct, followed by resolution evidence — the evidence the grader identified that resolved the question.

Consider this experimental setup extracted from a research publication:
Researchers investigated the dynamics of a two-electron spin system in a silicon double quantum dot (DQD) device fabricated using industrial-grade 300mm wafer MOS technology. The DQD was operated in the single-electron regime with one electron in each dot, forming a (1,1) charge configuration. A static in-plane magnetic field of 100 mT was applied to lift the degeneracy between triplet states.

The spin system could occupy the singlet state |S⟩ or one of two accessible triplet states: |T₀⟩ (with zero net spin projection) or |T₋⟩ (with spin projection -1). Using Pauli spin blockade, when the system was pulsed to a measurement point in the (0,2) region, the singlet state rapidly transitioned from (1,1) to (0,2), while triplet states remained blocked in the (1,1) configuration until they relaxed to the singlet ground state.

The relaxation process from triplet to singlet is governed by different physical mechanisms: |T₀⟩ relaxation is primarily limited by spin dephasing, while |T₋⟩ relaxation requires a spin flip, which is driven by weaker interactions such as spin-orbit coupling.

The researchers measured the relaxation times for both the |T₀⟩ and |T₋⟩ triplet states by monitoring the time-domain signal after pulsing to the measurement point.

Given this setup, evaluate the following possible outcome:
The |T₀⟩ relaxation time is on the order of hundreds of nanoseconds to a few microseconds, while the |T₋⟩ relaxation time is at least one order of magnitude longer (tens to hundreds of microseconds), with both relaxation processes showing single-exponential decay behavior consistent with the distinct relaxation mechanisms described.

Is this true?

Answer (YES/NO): NO